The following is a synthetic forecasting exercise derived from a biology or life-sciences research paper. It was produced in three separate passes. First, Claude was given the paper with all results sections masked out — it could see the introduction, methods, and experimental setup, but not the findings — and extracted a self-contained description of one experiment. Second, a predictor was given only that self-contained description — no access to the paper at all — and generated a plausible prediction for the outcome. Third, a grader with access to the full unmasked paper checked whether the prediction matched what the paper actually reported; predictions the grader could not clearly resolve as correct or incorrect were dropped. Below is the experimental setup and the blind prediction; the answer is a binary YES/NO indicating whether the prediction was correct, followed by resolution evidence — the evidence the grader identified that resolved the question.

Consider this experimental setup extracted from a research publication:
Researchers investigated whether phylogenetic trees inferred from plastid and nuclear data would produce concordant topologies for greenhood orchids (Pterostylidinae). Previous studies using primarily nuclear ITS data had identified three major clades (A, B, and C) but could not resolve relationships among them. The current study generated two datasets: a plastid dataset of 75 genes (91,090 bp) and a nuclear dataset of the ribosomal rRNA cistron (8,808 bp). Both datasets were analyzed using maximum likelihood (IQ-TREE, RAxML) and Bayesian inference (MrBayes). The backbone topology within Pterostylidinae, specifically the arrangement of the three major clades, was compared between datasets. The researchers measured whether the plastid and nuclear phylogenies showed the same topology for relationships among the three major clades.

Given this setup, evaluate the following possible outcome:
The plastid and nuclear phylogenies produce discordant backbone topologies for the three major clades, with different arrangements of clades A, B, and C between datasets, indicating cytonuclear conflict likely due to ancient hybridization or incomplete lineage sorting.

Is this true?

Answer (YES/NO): NO